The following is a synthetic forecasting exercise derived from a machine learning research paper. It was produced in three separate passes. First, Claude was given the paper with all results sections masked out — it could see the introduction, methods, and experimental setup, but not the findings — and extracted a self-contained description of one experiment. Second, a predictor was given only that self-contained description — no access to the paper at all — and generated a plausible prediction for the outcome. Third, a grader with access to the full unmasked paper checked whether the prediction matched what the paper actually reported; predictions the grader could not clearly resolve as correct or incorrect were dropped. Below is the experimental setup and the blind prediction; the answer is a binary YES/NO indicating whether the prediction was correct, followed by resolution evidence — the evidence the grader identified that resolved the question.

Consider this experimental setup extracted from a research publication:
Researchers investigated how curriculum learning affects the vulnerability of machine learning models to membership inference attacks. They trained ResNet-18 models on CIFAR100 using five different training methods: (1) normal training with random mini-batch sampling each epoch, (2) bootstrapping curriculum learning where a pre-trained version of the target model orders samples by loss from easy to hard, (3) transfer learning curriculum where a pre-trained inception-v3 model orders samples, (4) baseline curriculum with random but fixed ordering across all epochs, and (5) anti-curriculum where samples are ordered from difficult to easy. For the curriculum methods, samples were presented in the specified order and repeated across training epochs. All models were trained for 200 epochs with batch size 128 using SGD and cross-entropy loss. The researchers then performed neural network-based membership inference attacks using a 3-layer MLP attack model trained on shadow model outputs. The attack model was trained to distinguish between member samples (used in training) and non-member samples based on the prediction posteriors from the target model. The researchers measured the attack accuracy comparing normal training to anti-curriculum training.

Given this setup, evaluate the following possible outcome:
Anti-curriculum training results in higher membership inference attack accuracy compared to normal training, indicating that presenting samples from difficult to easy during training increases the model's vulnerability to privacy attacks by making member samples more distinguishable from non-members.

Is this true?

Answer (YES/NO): NO